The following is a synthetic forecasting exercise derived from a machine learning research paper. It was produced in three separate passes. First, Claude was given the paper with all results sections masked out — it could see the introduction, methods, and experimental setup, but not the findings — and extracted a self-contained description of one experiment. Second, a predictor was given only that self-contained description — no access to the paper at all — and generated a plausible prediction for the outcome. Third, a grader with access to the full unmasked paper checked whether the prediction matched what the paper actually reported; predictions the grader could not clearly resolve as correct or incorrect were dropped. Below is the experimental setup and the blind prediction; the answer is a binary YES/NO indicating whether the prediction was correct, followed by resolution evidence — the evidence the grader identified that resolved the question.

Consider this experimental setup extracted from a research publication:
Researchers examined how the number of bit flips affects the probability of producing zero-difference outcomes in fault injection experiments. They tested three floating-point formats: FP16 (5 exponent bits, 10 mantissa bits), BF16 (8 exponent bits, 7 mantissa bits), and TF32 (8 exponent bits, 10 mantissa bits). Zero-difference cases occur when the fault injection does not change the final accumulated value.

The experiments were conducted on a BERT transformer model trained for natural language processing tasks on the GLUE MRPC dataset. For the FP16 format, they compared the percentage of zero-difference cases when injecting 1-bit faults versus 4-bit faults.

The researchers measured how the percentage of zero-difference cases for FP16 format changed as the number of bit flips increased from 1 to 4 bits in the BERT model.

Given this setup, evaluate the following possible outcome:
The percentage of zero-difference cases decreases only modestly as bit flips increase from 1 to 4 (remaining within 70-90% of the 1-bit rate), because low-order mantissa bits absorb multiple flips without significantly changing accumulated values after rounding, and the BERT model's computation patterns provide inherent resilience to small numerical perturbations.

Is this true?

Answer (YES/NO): NO